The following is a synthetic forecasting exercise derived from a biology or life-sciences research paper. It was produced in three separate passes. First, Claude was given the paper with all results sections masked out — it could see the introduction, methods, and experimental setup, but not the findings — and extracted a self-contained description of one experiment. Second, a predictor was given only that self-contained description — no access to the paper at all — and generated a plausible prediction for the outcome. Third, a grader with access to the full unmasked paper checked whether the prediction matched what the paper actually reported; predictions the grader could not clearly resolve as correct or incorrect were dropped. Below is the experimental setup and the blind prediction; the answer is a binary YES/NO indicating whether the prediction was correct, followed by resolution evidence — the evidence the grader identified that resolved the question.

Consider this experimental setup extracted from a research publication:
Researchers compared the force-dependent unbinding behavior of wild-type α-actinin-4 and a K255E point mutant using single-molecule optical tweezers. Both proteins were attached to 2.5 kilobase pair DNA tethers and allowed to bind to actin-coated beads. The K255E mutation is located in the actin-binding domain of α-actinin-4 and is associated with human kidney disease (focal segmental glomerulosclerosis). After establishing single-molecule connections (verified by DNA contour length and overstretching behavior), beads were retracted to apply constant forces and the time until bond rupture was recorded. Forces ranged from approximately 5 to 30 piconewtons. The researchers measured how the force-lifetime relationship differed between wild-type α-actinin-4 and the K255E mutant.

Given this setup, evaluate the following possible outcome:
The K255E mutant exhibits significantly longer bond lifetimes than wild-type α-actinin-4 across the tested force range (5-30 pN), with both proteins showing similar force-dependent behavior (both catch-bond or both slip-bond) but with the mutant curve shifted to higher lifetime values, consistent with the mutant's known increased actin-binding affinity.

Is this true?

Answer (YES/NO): NO